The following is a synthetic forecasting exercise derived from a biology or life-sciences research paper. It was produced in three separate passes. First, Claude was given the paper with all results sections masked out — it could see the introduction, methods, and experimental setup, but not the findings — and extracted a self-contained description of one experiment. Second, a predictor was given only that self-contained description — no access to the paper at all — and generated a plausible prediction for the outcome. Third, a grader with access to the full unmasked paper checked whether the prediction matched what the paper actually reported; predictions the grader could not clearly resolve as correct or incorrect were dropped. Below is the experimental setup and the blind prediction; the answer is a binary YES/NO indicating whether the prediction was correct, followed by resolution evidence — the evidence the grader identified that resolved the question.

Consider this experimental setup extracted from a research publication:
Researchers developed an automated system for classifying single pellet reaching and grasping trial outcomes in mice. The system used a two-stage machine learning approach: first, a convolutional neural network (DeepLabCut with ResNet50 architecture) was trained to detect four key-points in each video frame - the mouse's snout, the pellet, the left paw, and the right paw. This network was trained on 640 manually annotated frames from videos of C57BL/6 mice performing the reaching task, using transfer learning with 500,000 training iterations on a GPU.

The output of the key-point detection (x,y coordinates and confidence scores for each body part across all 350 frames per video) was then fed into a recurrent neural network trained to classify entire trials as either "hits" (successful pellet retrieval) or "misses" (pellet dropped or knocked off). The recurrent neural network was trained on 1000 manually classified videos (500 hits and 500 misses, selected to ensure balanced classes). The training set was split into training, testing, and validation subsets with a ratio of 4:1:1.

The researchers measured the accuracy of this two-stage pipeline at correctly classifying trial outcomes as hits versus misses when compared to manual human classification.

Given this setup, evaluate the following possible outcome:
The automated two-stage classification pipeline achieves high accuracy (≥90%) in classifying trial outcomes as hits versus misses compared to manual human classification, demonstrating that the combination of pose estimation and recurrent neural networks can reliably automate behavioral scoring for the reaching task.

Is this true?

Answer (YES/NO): YES